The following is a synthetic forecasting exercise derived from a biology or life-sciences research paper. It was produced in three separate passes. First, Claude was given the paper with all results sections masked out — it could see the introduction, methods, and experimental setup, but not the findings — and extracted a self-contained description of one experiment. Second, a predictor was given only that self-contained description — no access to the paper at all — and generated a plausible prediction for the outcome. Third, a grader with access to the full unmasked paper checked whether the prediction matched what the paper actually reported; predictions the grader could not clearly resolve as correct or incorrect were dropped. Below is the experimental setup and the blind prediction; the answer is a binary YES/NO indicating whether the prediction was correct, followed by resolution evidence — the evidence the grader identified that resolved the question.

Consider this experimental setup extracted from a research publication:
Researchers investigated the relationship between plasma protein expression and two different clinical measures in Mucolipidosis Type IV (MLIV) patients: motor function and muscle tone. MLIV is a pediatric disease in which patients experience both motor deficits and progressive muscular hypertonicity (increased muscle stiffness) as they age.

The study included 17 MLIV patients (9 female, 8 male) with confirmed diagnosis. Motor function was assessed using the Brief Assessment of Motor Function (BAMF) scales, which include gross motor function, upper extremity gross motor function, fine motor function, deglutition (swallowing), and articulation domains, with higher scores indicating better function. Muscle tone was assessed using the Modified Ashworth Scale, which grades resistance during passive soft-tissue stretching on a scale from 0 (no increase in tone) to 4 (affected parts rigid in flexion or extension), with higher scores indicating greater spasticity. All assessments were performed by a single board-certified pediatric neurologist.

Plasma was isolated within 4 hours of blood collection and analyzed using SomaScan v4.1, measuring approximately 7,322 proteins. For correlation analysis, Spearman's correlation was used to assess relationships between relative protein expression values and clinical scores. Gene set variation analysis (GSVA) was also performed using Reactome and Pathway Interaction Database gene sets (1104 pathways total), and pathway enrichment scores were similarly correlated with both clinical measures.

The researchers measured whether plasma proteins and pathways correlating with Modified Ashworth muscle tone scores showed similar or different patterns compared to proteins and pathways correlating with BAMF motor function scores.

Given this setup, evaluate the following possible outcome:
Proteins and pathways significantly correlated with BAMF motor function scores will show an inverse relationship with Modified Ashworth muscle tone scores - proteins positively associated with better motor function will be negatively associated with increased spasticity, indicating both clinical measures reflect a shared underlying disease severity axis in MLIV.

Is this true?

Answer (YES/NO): YES